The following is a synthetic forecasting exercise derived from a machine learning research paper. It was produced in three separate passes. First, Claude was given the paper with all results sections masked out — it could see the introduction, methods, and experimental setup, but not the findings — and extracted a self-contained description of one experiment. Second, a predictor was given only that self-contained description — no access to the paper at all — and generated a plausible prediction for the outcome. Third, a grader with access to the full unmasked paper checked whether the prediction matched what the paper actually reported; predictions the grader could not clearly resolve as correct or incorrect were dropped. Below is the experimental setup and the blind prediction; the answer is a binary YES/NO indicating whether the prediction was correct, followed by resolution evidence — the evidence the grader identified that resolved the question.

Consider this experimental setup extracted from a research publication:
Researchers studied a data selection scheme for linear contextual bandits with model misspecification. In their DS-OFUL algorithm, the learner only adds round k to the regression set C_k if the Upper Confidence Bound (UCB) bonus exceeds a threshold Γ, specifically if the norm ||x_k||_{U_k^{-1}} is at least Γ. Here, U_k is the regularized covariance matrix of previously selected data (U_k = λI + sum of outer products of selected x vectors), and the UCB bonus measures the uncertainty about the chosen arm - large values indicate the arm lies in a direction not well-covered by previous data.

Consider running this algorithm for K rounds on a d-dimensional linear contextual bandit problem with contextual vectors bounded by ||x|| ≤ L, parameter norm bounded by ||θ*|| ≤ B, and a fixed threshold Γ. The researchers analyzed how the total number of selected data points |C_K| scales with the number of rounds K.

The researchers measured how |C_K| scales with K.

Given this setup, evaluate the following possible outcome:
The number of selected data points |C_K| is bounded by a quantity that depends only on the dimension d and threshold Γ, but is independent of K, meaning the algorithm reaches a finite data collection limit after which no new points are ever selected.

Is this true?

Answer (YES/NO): NO